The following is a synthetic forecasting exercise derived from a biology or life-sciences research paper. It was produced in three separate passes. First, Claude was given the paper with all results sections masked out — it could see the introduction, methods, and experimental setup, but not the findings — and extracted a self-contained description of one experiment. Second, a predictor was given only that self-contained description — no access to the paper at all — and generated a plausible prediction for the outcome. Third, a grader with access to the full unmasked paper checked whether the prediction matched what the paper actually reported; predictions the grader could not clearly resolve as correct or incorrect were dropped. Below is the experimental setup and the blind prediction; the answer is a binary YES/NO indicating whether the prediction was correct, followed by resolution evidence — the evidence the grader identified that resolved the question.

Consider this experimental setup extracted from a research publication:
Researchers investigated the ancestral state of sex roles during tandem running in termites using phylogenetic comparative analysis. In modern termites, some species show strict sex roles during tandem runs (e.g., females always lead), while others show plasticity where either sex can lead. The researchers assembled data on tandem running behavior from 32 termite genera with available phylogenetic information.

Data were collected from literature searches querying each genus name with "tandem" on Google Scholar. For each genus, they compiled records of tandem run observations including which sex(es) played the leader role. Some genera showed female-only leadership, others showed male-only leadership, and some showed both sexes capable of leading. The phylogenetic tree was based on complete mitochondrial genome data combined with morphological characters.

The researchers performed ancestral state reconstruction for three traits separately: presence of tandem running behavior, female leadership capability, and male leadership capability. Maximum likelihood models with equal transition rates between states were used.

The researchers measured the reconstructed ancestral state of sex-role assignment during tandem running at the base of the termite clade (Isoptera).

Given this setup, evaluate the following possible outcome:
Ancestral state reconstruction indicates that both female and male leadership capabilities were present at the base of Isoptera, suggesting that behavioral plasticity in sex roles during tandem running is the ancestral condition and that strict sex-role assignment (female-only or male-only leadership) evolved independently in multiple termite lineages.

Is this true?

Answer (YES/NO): YES